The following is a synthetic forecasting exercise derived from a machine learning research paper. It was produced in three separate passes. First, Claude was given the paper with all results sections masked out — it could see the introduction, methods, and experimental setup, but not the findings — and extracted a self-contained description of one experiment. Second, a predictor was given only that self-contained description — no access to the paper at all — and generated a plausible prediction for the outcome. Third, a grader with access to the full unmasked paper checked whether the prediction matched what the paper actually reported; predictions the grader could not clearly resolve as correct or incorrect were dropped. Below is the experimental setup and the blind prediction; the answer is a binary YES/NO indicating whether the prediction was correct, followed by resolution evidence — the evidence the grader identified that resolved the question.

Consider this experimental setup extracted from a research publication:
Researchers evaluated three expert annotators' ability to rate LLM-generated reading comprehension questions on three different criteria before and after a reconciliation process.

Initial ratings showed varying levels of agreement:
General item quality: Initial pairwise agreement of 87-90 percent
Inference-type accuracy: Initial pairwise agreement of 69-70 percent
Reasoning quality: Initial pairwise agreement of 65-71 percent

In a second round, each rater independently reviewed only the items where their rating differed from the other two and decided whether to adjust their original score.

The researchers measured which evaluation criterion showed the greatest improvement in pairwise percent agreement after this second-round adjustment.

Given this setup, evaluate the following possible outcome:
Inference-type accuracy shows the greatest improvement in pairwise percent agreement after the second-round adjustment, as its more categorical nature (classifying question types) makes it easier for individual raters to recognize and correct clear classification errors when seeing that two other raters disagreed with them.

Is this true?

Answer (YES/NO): NO